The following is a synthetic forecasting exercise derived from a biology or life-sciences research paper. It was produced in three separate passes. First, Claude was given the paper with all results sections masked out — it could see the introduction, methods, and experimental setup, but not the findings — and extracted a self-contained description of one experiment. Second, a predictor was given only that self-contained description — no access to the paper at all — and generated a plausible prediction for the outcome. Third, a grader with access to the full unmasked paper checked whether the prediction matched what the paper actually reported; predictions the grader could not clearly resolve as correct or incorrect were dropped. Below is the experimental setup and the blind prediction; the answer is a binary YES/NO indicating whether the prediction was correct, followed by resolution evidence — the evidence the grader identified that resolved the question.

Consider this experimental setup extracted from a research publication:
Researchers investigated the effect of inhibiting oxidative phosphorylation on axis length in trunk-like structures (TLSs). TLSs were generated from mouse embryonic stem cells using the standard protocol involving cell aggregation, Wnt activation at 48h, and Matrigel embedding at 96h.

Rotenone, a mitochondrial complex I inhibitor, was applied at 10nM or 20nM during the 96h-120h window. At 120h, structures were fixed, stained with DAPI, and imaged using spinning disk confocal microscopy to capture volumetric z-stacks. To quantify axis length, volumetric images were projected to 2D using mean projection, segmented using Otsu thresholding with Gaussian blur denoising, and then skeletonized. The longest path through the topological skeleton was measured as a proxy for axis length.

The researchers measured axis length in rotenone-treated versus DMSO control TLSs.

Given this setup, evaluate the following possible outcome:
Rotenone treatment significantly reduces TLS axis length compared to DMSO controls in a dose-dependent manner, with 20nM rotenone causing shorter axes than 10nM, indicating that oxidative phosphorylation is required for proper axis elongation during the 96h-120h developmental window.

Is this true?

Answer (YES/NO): NO